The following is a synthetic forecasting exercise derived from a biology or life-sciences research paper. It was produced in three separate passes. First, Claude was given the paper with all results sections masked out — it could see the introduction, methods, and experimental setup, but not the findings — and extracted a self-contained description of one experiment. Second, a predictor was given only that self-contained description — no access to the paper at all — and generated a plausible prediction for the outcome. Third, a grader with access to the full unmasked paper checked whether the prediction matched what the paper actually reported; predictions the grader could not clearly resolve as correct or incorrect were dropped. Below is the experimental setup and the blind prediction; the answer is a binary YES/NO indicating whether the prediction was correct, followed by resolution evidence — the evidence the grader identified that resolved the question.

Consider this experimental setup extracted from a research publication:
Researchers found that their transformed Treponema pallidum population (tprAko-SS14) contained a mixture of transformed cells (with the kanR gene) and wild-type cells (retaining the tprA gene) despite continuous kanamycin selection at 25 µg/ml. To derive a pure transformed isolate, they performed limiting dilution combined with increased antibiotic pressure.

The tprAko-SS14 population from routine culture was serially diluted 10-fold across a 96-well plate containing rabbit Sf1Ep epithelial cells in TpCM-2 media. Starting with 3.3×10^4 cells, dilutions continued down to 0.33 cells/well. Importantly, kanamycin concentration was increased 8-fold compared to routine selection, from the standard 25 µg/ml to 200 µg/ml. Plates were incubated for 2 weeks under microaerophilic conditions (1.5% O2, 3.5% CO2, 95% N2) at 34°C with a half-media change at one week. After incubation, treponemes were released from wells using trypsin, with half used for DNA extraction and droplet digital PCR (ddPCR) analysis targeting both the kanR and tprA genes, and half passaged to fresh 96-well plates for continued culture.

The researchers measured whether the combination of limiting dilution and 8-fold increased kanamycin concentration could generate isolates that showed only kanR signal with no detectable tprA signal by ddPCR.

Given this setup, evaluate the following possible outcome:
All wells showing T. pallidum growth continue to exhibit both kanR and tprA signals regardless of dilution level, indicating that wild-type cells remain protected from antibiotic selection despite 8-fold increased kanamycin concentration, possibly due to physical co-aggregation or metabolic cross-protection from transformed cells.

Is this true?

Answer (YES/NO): NO